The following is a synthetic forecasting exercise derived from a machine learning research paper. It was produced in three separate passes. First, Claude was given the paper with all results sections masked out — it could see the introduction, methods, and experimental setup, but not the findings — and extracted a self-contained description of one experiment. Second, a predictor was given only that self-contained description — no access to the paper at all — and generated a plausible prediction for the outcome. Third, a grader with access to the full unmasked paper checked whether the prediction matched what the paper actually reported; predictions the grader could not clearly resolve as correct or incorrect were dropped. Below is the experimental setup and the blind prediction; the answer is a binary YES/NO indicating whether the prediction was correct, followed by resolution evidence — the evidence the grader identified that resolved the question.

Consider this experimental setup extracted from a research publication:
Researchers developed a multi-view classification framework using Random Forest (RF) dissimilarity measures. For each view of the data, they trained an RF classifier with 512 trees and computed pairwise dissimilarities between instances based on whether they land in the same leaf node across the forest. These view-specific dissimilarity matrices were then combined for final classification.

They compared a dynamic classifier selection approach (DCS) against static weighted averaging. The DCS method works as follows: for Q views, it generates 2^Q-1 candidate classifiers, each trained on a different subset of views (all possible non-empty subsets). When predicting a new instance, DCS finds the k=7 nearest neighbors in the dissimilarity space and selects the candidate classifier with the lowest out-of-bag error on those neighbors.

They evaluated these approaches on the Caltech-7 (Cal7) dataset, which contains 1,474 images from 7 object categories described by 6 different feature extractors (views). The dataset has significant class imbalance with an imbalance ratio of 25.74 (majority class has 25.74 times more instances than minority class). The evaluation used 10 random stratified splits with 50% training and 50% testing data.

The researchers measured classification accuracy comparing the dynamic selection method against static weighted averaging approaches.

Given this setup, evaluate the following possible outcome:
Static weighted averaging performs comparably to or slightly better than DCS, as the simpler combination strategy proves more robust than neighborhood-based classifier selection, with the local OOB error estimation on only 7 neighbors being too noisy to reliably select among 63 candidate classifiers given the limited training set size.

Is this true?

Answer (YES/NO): YES